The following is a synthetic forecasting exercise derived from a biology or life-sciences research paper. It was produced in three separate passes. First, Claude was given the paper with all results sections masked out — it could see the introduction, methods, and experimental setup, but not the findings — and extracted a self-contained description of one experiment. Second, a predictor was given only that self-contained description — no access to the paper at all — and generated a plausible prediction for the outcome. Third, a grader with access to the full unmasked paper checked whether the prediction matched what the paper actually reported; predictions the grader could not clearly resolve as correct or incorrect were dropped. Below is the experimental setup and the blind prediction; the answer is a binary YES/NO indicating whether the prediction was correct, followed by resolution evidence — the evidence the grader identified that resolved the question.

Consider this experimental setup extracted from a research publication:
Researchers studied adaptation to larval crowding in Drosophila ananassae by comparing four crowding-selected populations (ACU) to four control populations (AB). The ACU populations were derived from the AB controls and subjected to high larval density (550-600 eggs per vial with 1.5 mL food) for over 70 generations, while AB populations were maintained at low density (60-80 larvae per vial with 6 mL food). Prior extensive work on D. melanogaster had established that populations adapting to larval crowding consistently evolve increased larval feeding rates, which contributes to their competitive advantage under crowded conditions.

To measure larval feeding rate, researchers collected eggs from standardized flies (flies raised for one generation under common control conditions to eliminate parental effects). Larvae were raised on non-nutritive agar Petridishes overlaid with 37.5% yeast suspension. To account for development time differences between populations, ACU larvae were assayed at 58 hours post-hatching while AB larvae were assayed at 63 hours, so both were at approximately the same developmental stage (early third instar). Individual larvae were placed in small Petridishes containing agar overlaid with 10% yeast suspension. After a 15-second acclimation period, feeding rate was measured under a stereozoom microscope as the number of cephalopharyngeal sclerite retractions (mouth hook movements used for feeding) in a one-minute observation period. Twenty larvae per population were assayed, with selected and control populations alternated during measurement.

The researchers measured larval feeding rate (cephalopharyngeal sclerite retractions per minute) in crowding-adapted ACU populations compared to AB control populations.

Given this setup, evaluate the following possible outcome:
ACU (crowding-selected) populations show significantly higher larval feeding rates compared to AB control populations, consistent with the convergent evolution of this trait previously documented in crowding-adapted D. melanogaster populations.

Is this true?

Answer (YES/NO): NO